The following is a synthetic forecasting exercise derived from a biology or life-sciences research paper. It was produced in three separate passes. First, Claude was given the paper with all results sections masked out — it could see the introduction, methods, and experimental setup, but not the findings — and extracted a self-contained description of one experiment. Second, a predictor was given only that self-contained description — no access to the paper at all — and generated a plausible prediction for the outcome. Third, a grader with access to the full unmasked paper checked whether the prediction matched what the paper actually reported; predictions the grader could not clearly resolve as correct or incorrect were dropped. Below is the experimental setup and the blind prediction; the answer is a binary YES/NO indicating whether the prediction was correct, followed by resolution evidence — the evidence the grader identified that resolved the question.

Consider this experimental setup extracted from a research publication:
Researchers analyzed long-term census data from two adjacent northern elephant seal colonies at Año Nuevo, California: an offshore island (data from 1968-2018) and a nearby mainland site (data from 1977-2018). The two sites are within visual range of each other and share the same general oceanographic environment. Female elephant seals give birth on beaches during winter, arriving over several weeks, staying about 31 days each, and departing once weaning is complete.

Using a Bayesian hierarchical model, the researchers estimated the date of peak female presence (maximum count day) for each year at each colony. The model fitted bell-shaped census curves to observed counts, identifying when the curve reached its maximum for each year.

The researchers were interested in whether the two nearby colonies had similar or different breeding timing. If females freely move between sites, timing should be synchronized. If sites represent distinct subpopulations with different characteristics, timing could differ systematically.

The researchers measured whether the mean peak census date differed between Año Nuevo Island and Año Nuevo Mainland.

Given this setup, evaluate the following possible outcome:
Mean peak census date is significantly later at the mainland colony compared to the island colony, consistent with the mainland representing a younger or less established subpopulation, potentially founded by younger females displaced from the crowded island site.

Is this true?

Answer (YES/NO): YES